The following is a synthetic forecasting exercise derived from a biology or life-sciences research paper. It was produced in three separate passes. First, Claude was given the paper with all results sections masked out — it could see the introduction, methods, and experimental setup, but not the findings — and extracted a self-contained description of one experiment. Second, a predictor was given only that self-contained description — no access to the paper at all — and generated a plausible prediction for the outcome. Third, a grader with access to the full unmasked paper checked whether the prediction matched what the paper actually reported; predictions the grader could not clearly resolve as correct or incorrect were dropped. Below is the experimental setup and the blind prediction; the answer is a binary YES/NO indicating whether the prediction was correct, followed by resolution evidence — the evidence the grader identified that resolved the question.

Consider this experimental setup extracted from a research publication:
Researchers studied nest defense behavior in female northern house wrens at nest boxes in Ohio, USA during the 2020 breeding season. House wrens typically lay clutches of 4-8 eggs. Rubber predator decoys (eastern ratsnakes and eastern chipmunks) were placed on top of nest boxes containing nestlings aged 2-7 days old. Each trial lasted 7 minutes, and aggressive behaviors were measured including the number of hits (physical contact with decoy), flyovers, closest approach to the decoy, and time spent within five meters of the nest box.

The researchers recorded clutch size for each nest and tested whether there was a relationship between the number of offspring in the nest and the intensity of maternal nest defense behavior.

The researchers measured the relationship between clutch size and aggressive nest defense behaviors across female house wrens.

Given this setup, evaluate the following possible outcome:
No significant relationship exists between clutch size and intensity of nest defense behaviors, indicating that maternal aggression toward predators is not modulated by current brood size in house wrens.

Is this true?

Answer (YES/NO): YES